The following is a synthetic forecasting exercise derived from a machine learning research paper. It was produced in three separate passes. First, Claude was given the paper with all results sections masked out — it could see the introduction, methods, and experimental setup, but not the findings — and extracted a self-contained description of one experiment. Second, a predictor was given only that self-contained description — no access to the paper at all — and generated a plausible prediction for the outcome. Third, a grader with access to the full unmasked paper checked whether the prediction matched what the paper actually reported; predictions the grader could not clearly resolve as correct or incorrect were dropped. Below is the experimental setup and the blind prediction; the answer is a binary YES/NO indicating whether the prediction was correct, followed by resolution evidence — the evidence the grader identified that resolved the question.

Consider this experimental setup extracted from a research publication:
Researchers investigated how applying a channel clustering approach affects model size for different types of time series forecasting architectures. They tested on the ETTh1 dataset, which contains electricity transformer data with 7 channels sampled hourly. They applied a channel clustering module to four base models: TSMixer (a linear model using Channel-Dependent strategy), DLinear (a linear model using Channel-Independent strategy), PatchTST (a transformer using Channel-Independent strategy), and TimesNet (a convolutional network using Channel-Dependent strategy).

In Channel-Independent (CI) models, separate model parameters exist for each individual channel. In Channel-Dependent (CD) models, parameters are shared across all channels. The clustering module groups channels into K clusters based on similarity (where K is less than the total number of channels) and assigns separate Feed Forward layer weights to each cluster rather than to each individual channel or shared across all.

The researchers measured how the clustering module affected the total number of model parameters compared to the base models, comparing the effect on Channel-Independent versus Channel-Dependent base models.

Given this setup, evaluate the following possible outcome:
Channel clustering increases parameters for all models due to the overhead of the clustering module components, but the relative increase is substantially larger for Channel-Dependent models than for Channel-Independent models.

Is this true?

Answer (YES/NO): NO